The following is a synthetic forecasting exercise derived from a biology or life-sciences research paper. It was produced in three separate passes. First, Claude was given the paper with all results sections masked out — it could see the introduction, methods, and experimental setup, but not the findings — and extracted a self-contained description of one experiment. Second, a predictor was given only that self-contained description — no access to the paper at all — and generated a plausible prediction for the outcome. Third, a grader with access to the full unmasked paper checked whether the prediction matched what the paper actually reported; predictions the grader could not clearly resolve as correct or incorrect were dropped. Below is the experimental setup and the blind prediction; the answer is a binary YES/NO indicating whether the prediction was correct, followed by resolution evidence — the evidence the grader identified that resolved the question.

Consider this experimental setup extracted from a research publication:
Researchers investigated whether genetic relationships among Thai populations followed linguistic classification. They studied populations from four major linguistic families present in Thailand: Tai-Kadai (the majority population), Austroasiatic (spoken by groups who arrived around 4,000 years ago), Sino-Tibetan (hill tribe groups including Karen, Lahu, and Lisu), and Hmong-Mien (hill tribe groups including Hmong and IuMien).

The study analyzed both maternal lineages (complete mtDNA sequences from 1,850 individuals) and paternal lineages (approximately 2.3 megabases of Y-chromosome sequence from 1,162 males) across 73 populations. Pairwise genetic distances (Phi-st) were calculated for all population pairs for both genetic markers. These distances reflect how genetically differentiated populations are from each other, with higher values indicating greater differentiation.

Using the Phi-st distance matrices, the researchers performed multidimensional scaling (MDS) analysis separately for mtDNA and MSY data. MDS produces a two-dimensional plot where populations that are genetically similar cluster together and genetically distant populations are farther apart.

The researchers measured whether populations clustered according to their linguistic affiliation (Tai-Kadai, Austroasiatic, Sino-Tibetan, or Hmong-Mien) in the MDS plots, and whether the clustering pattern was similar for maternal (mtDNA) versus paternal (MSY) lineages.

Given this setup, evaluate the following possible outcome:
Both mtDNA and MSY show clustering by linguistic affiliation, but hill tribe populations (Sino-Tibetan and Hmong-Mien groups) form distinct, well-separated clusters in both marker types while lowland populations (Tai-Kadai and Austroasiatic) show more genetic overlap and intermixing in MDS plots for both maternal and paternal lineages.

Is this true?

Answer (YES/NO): NO